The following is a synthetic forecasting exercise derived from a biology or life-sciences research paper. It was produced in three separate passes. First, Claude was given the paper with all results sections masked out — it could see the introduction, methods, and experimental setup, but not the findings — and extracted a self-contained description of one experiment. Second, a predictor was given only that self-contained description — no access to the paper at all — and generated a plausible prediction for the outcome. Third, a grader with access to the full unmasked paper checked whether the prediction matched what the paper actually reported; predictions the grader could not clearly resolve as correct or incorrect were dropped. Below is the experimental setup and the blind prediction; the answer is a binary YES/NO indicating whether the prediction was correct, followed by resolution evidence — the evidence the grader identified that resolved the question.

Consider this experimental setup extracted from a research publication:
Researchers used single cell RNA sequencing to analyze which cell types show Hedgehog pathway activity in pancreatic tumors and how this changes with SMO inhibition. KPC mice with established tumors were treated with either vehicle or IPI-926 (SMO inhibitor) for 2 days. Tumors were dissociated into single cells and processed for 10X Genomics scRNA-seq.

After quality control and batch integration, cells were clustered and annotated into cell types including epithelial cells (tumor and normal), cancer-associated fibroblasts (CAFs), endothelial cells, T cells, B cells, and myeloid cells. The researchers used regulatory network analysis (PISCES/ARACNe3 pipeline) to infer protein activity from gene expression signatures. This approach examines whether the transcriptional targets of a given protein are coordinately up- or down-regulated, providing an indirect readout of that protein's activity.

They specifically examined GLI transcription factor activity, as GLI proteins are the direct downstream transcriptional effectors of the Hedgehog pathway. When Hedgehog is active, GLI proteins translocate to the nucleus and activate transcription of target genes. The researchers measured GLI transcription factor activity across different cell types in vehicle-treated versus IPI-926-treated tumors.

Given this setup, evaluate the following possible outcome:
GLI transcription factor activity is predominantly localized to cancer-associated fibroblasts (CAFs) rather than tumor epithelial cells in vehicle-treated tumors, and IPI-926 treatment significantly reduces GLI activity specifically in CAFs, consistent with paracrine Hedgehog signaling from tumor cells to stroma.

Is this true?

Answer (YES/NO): YES